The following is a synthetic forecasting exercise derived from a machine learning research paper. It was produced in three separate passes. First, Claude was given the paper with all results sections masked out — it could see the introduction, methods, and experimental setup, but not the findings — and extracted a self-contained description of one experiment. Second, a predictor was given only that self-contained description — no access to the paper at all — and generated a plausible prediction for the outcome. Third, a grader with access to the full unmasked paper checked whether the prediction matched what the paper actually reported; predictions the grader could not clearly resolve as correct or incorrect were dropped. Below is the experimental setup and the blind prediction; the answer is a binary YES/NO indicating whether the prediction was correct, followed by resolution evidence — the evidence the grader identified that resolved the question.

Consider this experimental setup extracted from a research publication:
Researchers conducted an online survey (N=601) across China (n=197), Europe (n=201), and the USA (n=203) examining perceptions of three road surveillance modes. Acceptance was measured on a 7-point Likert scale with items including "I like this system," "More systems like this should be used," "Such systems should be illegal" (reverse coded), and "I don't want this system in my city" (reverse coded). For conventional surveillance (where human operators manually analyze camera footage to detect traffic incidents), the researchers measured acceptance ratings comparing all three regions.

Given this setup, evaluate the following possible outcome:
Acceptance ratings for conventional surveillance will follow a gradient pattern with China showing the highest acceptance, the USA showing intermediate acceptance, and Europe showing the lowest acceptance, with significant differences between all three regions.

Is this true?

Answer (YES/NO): NO